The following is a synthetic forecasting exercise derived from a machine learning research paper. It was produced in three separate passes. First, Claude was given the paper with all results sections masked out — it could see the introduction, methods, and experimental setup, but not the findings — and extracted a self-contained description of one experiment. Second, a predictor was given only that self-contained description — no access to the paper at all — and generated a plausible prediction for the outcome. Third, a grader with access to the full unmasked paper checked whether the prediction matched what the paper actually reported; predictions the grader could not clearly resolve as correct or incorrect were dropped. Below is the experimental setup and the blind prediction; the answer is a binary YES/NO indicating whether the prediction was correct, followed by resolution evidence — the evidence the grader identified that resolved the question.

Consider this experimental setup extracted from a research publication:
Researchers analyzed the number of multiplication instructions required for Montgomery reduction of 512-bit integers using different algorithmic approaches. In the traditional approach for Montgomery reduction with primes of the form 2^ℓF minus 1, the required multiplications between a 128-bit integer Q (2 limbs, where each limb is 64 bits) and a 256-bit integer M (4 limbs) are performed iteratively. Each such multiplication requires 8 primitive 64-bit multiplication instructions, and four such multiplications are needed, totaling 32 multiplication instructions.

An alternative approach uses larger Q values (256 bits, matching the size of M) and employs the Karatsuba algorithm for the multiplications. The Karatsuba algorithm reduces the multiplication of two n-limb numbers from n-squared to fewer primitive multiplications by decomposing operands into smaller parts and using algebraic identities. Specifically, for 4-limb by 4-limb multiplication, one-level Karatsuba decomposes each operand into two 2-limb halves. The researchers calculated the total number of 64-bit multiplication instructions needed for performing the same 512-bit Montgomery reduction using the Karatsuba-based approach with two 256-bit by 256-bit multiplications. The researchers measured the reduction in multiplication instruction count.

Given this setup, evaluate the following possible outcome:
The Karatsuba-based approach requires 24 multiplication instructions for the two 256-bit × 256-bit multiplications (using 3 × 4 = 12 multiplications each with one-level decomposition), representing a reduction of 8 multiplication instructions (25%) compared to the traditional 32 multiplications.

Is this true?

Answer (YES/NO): YES